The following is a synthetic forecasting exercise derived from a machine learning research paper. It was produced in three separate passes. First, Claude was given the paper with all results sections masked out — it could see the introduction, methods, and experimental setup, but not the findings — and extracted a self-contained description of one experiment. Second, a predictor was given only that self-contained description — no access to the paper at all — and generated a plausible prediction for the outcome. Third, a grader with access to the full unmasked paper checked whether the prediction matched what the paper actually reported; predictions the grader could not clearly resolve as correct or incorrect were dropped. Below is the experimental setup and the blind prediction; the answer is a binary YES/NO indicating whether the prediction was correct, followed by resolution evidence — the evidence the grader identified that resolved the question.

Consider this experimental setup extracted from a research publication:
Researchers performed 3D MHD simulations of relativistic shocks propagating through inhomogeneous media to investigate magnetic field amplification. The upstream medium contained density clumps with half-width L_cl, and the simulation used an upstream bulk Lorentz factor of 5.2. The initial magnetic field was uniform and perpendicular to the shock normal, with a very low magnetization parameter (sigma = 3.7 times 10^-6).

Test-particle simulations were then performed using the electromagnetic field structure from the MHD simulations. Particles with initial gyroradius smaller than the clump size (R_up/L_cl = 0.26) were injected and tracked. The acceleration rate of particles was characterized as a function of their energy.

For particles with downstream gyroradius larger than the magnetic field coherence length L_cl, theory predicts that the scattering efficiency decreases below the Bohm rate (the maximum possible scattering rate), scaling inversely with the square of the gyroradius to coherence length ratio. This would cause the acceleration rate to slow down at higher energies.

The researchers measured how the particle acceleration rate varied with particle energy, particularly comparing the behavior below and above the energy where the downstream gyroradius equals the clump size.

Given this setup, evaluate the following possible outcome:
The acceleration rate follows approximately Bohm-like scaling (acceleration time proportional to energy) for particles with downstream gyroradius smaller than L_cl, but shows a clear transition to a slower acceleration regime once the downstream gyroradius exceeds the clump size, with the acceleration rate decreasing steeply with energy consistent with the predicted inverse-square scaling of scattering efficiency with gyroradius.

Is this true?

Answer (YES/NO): NO